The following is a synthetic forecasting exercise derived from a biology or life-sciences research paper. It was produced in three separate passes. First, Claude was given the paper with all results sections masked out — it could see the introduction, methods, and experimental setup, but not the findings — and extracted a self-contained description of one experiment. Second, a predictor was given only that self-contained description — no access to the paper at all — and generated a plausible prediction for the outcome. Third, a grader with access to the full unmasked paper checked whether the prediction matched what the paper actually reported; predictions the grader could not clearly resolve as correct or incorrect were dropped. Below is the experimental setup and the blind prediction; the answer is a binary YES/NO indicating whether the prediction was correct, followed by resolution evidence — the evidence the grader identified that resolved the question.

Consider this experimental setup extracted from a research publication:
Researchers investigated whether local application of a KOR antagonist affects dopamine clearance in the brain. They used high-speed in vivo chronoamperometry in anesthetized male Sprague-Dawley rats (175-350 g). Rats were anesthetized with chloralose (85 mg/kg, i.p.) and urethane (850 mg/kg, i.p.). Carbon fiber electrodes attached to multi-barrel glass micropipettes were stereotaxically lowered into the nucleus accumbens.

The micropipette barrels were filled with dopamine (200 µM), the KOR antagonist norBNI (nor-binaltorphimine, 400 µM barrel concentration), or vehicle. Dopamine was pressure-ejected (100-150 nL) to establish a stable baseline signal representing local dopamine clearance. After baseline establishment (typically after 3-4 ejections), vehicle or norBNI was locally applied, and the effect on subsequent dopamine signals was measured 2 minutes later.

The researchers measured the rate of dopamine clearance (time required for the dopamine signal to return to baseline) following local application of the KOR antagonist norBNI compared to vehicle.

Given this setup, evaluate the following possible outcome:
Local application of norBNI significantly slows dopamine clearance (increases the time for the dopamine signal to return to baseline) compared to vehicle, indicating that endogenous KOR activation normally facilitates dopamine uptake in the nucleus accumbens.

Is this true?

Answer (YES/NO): YES